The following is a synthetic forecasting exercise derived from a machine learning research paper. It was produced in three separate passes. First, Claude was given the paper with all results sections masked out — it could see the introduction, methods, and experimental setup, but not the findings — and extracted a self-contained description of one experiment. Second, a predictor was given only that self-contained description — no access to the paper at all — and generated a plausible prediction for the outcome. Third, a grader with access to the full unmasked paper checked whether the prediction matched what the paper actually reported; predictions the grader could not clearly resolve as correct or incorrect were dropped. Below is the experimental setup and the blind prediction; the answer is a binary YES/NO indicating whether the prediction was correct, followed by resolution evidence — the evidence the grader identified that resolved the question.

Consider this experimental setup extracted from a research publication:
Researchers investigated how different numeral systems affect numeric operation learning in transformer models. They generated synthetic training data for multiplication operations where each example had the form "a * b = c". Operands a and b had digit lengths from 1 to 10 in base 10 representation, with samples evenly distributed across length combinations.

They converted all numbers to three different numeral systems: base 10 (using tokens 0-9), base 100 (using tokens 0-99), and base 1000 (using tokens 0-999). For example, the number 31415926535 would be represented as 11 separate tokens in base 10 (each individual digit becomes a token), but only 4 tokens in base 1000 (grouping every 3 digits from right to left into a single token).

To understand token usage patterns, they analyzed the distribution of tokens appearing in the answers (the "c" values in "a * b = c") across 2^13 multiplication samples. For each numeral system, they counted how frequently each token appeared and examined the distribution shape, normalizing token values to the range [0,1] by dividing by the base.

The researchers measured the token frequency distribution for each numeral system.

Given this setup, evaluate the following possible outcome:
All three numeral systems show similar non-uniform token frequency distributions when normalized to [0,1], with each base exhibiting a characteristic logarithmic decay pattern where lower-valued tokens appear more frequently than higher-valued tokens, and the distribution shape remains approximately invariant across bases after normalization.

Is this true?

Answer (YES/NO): NO